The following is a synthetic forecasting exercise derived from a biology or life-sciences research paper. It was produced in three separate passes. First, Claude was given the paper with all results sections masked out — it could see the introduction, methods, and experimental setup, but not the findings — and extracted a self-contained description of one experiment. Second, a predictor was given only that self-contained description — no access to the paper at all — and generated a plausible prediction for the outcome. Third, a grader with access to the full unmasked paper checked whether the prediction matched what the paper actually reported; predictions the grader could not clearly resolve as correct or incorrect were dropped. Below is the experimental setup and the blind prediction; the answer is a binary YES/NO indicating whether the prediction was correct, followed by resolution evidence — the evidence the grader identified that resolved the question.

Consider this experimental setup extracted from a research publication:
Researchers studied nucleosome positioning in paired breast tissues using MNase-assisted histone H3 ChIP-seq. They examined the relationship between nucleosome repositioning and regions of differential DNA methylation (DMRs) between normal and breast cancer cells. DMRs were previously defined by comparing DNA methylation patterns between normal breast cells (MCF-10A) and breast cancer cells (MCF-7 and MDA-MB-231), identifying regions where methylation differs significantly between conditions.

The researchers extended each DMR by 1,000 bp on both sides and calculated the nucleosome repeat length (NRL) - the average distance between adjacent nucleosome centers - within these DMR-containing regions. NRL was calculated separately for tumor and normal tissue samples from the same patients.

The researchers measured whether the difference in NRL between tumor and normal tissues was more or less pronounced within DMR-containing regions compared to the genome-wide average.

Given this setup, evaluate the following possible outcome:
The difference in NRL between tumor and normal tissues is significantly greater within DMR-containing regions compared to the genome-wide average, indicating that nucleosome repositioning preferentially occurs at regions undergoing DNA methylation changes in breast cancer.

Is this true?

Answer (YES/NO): NO